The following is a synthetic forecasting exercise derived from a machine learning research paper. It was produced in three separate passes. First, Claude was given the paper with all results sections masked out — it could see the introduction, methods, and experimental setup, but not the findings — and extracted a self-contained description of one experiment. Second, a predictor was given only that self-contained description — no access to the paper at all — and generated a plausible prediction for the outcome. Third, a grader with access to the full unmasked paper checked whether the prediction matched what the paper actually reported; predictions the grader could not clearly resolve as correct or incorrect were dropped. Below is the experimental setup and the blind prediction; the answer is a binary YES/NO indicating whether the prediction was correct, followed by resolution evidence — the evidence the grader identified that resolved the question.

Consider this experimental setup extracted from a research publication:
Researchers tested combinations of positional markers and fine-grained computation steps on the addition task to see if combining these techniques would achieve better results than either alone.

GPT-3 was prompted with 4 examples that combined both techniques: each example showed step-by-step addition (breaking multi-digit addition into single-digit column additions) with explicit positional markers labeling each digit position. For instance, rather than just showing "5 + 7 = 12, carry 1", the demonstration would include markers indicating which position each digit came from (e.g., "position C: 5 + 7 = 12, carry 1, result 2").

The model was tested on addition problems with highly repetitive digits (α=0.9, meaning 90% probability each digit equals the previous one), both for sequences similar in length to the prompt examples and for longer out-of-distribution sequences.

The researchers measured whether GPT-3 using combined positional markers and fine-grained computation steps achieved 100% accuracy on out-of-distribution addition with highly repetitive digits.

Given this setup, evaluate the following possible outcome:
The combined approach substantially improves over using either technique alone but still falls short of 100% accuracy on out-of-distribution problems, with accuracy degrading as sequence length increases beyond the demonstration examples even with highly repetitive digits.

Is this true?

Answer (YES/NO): YES